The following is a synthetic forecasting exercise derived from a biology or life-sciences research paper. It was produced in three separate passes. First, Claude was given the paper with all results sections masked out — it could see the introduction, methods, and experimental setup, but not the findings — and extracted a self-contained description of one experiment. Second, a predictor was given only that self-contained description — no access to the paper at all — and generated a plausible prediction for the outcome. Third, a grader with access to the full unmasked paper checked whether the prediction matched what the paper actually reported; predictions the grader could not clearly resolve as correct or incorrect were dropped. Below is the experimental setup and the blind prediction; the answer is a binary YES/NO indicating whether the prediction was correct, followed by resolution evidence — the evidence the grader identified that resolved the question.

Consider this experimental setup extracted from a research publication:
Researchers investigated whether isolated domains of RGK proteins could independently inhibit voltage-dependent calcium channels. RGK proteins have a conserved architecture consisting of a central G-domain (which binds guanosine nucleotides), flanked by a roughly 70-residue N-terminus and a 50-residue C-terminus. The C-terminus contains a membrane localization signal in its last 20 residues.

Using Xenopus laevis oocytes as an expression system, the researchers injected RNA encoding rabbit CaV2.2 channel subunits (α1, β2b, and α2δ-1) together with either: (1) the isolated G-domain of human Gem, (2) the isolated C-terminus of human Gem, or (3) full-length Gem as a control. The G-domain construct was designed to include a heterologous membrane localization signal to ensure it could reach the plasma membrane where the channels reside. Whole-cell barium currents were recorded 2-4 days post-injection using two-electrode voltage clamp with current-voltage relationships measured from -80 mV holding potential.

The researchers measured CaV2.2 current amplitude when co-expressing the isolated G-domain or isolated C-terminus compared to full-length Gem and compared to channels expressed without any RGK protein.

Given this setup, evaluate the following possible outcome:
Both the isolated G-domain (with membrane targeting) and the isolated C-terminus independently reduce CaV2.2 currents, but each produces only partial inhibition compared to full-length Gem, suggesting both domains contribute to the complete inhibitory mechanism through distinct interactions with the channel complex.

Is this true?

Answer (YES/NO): YES